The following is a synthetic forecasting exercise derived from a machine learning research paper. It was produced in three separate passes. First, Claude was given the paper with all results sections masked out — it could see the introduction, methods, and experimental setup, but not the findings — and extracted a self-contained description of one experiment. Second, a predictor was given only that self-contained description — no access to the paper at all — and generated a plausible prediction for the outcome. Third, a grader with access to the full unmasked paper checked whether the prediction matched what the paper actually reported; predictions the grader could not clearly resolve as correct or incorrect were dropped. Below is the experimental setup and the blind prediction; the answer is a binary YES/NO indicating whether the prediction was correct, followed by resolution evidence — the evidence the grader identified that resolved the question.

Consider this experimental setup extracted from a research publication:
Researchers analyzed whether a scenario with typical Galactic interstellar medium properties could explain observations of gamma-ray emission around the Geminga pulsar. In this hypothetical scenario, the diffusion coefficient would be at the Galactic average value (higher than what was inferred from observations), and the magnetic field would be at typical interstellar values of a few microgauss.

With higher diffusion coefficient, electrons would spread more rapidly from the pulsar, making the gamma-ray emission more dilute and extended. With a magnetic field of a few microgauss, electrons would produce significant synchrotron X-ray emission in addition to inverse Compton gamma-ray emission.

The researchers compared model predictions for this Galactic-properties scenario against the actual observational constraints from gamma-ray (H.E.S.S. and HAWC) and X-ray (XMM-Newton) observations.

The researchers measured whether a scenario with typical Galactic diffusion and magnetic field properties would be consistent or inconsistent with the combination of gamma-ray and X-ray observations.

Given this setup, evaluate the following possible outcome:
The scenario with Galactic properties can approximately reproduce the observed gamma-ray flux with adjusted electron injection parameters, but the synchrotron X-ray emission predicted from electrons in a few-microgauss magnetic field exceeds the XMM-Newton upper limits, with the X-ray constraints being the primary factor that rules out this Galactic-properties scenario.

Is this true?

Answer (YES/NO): NO